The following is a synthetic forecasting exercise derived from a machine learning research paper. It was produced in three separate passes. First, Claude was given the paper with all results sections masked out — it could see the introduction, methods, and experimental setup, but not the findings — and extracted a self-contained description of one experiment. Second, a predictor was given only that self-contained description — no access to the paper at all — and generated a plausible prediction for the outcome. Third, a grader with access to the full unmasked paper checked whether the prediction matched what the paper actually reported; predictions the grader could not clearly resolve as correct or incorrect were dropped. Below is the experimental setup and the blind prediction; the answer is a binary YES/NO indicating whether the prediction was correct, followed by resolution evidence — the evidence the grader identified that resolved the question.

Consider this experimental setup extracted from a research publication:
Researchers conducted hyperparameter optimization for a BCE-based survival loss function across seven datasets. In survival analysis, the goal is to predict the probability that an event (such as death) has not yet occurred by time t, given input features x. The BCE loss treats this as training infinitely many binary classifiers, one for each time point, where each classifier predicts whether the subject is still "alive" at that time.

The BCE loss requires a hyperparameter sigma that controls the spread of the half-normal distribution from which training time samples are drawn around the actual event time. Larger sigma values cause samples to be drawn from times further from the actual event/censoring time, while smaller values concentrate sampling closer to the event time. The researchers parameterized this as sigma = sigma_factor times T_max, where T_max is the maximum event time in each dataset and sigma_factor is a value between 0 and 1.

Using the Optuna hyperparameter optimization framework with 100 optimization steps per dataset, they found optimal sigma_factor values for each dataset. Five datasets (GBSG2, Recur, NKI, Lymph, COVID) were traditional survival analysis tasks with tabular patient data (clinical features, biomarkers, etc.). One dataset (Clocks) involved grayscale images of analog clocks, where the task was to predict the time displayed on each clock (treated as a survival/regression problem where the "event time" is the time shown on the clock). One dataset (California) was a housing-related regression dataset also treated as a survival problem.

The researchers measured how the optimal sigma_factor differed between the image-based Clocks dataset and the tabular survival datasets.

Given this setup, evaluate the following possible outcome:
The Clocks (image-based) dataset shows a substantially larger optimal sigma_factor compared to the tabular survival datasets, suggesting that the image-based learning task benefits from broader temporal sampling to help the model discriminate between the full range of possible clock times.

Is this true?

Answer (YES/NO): NO